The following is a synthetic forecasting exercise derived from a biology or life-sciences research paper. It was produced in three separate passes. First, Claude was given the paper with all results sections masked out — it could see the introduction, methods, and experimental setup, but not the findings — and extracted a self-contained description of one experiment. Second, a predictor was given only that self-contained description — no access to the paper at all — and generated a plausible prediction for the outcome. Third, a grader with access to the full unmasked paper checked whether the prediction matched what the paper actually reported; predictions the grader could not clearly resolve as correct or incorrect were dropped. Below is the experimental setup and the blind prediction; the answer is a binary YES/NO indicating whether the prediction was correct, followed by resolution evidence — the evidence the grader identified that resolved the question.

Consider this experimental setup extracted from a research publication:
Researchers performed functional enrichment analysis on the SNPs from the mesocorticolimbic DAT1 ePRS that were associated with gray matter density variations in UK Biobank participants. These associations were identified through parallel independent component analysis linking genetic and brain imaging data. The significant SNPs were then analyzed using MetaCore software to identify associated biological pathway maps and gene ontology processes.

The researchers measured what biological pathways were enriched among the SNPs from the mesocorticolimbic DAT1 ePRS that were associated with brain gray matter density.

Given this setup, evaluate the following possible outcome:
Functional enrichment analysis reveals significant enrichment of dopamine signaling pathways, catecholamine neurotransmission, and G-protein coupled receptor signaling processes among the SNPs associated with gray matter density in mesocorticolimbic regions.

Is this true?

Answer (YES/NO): NO